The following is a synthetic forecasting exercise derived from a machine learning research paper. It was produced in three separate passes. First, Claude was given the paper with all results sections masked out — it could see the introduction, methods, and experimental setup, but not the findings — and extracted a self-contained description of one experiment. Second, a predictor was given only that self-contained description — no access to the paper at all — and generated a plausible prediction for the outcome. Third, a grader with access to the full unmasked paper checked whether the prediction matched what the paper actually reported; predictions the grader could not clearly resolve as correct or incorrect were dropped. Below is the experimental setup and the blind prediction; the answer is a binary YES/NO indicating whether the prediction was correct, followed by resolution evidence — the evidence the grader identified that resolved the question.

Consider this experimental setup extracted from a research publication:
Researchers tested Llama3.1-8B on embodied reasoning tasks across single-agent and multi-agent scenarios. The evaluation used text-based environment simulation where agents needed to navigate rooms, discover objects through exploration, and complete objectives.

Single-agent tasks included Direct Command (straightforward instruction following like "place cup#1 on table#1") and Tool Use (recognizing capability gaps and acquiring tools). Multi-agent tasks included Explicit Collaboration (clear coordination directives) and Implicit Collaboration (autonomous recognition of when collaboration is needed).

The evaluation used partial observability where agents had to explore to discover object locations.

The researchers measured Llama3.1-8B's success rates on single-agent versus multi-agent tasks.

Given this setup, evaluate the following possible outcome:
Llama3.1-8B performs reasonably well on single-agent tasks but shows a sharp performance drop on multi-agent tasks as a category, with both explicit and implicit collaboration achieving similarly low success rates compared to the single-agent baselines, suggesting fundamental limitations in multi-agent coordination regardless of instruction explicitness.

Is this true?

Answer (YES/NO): NO